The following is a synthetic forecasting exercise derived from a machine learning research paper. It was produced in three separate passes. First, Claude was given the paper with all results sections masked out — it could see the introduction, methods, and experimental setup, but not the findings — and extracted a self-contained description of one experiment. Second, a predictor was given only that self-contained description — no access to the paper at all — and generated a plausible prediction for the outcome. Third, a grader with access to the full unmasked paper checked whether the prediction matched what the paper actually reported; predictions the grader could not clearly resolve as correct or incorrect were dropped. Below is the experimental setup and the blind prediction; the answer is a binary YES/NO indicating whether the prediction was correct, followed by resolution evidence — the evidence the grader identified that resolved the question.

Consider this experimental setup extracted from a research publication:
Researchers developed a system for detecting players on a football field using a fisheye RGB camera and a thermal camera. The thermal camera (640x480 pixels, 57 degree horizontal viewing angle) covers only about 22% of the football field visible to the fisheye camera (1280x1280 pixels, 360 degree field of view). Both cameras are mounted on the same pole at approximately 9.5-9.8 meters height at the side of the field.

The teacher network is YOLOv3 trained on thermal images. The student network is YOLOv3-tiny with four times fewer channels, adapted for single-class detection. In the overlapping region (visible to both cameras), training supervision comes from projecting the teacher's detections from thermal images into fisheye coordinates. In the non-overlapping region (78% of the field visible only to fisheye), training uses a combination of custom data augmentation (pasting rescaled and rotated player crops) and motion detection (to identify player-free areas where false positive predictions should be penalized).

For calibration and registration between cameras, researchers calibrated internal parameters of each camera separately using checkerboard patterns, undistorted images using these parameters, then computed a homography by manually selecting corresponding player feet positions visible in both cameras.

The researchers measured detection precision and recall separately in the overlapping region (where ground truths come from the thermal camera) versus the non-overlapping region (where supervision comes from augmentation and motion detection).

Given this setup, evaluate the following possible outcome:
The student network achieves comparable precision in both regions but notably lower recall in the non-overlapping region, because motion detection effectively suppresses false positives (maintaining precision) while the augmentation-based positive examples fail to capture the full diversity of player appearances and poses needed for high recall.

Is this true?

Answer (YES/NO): NO